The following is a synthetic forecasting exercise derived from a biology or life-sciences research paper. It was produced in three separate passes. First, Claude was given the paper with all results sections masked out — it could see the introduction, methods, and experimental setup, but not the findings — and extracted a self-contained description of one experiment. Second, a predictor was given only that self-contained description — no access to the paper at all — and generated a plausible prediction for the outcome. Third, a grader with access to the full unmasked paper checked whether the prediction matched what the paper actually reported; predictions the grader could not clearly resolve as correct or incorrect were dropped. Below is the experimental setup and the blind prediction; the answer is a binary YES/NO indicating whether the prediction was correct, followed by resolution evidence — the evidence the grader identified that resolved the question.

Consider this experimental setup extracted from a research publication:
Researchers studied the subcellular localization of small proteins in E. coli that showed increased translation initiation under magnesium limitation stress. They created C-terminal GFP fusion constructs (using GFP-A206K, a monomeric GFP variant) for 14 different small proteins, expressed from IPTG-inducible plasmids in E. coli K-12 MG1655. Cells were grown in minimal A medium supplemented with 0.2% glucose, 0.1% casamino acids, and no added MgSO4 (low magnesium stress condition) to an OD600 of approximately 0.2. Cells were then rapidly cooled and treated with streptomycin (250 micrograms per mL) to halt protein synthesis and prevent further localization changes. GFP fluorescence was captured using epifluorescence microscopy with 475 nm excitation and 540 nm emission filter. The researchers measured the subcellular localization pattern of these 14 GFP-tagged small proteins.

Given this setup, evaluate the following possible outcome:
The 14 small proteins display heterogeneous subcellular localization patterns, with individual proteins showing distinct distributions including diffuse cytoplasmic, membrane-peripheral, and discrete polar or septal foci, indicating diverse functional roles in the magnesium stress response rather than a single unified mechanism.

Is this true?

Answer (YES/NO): NO